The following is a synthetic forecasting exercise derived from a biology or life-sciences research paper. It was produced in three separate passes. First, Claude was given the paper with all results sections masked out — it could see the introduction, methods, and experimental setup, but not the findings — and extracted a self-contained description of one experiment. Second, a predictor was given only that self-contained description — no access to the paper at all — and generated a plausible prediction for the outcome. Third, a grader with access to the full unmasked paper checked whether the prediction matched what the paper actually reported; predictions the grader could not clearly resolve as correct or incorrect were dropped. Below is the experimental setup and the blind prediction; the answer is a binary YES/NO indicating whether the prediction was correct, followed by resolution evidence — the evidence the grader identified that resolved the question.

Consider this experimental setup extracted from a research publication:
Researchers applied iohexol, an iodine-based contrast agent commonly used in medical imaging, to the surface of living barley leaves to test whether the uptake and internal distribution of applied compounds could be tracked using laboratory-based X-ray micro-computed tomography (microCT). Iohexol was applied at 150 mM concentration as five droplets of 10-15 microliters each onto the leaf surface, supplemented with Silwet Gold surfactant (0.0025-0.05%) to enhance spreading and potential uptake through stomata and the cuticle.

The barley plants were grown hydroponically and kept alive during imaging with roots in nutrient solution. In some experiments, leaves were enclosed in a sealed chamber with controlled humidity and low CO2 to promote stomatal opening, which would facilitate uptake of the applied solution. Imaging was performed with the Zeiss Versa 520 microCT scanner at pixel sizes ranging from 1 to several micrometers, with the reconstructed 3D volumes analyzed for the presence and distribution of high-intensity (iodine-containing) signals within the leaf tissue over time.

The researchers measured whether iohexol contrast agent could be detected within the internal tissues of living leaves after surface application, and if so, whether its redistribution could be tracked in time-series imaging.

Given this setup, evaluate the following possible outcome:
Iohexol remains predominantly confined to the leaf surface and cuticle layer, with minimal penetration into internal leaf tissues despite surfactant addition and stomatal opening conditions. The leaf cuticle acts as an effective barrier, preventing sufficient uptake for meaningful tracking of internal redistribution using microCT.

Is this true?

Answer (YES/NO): NO